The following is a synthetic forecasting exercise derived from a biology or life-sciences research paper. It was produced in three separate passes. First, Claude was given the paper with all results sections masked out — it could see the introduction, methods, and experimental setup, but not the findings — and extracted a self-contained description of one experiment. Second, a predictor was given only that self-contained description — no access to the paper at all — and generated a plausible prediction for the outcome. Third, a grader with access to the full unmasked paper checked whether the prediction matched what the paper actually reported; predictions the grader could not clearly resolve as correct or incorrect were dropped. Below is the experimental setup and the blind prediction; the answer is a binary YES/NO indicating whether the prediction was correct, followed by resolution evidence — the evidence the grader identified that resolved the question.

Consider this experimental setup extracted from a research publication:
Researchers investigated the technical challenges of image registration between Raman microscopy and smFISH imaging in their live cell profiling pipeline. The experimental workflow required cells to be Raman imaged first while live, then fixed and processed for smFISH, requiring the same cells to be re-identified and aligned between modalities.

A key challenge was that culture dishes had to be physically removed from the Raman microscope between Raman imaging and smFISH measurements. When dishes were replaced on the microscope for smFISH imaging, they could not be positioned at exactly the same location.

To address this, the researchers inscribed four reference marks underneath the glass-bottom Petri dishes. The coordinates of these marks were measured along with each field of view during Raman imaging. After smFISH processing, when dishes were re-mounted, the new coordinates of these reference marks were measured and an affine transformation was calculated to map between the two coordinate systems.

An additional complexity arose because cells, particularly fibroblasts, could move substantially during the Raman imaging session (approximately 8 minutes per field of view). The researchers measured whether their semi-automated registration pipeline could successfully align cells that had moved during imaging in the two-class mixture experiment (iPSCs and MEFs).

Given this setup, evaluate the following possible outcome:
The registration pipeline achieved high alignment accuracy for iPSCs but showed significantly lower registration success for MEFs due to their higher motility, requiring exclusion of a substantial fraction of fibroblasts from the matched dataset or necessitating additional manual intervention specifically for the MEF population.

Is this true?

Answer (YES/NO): NO